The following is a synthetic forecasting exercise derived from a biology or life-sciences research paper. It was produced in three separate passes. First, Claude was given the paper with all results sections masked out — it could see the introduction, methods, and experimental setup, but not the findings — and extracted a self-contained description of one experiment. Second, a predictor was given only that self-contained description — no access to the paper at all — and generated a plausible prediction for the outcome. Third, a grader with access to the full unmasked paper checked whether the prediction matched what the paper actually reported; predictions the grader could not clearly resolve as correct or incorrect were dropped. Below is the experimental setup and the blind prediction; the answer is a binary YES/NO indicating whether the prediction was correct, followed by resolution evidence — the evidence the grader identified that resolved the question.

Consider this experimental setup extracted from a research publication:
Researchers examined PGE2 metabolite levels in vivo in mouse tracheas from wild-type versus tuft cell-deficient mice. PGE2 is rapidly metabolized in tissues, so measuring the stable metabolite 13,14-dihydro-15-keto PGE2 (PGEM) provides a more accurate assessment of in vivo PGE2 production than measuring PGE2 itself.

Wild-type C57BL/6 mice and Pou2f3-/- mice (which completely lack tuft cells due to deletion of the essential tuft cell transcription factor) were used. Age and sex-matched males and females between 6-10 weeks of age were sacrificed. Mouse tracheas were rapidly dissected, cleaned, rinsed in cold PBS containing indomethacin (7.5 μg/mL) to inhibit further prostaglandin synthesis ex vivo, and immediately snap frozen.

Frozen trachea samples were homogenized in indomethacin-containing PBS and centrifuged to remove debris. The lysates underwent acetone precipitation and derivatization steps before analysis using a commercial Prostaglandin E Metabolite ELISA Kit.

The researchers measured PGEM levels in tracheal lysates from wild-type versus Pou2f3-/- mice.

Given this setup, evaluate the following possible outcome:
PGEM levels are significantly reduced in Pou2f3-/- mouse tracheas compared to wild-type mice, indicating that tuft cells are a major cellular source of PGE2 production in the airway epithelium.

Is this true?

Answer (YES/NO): YES